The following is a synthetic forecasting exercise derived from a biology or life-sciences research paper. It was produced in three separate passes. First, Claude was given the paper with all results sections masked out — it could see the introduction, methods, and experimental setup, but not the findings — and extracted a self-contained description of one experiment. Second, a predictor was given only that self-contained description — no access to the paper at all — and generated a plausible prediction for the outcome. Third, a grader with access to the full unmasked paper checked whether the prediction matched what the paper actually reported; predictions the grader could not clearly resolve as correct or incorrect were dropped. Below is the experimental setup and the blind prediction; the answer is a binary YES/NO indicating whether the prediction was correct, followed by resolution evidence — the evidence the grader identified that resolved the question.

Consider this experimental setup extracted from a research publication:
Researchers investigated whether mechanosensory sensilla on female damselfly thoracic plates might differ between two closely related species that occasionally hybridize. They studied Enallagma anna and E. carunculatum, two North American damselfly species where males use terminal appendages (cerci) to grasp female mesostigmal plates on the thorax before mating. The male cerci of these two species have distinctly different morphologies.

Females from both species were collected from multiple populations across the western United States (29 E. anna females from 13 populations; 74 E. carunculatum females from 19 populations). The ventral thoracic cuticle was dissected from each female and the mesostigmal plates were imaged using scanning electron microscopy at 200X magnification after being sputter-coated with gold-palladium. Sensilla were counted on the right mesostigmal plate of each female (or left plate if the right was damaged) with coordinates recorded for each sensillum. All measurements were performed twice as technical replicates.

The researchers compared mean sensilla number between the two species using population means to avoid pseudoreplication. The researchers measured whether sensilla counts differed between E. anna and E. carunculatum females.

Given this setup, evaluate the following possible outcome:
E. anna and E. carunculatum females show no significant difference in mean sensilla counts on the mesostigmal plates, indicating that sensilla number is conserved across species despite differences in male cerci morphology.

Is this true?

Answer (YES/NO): NO